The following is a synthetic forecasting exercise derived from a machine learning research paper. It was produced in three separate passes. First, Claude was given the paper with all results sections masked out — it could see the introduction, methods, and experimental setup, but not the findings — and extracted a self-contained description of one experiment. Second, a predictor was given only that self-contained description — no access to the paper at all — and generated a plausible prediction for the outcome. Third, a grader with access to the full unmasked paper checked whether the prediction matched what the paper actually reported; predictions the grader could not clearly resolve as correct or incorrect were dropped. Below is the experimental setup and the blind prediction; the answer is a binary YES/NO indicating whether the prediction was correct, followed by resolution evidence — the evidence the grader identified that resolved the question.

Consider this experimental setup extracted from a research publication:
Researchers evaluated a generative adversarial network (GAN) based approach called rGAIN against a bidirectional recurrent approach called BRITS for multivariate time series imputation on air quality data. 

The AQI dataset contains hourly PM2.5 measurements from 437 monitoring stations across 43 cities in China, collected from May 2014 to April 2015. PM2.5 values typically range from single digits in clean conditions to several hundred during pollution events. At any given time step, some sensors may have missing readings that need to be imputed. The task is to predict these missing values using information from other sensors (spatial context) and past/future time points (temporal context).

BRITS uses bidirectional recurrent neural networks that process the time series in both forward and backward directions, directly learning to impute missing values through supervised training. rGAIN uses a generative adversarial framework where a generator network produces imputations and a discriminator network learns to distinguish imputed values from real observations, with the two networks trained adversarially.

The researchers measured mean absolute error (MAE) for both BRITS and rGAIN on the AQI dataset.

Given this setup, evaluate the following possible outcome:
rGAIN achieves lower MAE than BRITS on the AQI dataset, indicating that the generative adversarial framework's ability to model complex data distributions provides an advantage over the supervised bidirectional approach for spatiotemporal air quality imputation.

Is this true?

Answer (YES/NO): NO